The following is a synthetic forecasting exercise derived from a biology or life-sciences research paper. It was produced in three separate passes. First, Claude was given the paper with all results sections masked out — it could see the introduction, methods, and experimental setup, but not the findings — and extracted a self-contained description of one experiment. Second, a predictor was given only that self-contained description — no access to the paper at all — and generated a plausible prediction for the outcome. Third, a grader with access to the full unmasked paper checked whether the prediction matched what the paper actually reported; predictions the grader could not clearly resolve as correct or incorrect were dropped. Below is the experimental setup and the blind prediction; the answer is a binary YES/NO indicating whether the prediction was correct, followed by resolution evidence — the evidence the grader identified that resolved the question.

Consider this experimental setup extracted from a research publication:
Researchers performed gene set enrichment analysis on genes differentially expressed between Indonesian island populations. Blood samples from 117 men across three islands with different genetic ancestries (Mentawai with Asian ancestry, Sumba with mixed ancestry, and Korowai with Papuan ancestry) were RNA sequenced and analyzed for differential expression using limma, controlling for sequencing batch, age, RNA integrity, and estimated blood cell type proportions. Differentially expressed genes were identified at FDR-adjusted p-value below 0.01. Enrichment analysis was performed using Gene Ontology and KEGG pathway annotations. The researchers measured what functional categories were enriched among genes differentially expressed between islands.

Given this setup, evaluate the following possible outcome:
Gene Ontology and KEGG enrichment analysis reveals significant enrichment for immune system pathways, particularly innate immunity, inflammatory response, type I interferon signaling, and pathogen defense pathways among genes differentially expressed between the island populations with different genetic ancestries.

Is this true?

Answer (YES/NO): NO